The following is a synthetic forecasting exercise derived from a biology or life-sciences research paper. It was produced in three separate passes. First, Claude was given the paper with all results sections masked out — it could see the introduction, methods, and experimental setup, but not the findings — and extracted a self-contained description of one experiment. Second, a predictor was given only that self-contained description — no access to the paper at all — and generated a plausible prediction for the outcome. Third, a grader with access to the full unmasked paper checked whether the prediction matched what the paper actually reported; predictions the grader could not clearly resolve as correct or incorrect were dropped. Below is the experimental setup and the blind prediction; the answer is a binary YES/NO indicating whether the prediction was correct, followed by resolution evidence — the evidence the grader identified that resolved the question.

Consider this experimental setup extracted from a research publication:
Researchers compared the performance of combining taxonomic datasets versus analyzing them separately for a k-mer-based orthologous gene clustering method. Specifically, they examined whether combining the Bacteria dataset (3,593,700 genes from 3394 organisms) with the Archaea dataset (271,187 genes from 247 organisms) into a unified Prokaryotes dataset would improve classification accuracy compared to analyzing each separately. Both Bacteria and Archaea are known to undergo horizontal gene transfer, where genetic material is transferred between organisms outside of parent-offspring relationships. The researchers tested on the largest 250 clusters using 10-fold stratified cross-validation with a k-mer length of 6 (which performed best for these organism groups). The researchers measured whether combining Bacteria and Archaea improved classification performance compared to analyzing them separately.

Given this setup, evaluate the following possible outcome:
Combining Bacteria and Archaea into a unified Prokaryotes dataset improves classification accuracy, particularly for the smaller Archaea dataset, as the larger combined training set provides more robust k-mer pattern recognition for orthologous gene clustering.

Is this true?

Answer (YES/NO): NO